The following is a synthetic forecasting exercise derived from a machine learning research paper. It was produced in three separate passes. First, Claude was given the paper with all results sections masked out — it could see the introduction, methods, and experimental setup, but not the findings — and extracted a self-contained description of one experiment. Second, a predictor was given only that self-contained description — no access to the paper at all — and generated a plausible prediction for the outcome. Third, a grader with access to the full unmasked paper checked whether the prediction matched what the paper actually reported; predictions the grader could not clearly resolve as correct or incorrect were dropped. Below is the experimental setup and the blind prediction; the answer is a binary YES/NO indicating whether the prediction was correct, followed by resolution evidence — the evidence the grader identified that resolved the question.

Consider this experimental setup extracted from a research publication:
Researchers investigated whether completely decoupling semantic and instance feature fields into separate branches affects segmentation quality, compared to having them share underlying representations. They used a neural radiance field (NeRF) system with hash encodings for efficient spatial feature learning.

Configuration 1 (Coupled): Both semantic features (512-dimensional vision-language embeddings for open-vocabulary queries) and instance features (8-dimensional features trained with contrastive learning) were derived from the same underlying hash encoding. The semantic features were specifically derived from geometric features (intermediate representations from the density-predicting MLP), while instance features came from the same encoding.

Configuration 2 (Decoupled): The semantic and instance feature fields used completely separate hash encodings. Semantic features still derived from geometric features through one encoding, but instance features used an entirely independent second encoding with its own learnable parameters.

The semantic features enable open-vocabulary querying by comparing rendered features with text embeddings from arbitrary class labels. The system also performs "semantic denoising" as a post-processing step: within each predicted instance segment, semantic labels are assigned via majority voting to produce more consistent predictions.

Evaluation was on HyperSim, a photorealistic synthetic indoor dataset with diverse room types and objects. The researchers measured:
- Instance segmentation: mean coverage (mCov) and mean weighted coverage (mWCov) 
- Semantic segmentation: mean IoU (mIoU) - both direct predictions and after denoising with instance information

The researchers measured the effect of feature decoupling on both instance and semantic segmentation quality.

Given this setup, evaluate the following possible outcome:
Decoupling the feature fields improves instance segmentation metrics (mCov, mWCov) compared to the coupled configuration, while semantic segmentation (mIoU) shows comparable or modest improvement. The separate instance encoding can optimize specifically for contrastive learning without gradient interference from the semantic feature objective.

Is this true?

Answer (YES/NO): YES